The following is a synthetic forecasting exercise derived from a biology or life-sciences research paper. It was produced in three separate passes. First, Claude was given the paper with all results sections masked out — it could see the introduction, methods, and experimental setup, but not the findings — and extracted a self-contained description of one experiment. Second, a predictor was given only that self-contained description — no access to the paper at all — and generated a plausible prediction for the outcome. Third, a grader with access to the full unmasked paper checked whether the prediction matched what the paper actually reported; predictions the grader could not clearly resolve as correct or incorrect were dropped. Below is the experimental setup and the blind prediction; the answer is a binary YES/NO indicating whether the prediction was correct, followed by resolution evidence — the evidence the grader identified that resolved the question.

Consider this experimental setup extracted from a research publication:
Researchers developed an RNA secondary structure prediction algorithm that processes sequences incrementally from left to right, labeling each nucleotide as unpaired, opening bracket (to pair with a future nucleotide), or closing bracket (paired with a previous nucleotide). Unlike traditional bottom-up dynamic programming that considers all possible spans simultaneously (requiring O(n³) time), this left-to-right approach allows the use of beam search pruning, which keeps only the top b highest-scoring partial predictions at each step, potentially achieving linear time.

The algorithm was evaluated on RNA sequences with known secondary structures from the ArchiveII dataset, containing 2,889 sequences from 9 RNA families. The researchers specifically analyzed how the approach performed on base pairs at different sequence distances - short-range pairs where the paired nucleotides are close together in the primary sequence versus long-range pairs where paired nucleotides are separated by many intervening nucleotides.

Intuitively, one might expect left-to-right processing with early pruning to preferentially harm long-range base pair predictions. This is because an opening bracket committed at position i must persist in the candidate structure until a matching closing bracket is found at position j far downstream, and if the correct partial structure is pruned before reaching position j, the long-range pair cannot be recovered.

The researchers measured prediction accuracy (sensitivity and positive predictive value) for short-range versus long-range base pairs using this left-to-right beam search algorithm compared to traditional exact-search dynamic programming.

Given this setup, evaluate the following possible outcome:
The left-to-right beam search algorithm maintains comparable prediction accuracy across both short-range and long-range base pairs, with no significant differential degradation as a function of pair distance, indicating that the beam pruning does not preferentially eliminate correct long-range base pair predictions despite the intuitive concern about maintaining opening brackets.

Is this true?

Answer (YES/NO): YES